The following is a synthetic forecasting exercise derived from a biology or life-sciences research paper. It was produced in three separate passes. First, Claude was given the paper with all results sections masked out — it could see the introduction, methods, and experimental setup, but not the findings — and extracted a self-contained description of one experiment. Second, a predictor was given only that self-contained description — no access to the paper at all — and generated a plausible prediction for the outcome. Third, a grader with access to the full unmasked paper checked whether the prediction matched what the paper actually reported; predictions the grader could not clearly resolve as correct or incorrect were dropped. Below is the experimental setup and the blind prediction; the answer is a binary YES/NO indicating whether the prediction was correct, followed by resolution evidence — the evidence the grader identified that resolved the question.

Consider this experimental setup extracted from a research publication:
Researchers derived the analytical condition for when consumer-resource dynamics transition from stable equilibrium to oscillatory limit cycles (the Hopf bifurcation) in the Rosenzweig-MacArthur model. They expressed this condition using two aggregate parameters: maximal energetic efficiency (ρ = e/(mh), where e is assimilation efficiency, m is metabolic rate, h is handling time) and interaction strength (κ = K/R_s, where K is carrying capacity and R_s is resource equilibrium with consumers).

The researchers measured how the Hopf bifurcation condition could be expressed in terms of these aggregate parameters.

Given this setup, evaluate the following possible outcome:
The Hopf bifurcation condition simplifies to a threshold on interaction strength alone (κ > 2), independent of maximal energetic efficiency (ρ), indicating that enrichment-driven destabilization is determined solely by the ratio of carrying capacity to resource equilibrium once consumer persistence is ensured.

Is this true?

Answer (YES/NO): NO